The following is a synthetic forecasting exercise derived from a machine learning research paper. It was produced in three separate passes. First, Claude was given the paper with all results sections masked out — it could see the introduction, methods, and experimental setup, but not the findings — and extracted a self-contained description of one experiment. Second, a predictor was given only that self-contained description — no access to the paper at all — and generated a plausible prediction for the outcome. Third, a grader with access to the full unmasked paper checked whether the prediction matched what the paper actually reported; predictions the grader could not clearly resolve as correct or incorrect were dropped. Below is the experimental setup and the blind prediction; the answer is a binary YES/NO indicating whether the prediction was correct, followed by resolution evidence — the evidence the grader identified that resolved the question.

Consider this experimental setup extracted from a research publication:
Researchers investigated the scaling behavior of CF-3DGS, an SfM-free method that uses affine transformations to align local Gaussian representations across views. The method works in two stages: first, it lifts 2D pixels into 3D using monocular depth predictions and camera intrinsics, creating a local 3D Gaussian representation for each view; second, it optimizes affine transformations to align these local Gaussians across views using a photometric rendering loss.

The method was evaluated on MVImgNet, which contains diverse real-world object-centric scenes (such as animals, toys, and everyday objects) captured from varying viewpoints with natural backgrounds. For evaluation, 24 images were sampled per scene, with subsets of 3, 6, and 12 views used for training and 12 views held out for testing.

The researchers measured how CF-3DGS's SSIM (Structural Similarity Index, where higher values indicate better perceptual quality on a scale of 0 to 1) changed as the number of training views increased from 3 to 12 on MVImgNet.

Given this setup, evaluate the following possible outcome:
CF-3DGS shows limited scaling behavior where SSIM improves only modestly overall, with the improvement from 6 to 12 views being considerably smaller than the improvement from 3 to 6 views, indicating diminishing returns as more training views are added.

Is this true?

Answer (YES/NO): NO